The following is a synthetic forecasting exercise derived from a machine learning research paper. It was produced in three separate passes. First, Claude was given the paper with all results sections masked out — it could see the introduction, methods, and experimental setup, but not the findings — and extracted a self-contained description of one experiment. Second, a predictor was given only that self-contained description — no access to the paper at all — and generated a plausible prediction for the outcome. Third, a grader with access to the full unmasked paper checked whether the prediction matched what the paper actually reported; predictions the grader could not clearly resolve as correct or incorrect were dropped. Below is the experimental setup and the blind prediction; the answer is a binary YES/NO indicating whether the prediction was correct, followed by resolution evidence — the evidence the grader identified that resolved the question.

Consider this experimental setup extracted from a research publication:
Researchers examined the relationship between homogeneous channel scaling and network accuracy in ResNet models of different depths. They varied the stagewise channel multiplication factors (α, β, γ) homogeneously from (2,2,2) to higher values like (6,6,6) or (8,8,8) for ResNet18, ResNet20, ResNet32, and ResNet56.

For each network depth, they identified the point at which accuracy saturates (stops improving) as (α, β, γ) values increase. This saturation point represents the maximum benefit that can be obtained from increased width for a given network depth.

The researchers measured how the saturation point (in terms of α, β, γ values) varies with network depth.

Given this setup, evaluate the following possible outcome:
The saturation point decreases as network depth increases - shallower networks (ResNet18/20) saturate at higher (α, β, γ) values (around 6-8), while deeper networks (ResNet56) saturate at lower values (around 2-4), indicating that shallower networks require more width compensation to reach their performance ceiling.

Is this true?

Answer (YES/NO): NO